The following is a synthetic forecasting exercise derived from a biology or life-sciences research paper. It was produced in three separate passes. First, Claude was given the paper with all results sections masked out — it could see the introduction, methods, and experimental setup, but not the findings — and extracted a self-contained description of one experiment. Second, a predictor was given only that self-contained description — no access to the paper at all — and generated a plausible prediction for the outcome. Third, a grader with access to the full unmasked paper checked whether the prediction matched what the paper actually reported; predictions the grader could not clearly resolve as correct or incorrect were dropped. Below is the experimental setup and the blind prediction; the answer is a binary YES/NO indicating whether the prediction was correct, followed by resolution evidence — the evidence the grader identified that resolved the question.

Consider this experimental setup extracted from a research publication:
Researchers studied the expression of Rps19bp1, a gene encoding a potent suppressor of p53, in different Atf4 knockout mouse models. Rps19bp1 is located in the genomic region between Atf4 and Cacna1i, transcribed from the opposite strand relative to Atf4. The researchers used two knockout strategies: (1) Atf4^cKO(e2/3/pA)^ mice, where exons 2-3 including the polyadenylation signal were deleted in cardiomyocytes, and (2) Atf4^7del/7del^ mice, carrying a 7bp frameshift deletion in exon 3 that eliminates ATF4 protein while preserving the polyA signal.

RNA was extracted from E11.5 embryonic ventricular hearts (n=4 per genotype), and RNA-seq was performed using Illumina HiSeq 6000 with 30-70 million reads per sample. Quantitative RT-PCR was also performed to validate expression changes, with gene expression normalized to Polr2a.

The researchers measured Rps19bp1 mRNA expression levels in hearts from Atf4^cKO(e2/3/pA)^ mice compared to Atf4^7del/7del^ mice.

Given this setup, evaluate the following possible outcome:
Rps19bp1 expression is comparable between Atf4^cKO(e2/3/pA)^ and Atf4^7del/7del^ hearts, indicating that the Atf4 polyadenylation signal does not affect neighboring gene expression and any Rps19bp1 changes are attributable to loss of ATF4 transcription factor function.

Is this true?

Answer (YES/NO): NO